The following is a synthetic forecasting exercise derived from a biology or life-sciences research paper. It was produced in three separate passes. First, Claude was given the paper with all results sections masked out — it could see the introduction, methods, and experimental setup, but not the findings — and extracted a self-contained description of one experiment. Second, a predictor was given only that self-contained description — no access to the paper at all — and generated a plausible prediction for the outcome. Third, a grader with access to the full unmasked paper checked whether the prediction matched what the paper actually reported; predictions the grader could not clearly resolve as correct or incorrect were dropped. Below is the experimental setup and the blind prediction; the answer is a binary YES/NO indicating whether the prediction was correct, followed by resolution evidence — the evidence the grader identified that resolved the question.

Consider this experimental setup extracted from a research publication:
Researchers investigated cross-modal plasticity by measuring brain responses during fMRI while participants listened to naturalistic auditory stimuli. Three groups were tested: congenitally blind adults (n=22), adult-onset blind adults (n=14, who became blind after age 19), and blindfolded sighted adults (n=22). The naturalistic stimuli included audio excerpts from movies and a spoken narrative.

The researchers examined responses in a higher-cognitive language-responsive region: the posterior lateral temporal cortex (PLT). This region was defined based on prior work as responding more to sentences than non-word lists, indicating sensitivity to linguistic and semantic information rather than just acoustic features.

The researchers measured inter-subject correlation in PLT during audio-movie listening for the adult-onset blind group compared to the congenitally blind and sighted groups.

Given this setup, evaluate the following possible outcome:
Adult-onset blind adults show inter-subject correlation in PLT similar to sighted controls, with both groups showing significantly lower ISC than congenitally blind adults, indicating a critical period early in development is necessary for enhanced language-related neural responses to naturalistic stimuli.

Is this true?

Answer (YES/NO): NO